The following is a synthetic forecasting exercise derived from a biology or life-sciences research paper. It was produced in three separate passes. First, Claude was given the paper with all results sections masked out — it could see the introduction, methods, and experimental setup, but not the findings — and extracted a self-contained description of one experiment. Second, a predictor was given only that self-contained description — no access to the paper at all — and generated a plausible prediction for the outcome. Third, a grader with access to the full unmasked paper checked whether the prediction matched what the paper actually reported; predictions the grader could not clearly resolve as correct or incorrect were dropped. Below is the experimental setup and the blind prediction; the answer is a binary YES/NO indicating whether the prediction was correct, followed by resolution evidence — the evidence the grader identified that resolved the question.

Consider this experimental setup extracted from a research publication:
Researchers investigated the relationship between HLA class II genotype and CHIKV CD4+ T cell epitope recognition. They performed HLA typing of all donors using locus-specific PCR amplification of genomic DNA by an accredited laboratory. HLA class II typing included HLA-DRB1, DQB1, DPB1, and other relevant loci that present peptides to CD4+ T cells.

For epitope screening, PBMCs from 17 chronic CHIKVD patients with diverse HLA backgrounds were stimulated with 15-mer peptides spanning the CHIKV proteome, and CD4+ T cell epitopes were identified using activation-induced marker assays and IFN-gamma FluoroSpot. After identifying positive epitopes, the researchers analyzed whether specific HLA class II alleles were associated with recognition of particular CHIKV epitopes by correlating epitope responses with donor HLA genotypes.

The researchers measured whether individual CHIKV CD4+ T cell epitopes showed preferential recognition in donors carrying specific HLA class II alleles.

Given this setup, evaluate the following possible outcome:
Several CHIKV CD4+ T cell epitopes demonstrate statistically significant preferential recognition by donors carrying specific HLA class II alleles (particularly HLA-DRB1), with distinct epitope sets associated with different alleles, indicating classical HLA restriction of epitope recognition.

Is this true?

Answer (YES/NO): NO